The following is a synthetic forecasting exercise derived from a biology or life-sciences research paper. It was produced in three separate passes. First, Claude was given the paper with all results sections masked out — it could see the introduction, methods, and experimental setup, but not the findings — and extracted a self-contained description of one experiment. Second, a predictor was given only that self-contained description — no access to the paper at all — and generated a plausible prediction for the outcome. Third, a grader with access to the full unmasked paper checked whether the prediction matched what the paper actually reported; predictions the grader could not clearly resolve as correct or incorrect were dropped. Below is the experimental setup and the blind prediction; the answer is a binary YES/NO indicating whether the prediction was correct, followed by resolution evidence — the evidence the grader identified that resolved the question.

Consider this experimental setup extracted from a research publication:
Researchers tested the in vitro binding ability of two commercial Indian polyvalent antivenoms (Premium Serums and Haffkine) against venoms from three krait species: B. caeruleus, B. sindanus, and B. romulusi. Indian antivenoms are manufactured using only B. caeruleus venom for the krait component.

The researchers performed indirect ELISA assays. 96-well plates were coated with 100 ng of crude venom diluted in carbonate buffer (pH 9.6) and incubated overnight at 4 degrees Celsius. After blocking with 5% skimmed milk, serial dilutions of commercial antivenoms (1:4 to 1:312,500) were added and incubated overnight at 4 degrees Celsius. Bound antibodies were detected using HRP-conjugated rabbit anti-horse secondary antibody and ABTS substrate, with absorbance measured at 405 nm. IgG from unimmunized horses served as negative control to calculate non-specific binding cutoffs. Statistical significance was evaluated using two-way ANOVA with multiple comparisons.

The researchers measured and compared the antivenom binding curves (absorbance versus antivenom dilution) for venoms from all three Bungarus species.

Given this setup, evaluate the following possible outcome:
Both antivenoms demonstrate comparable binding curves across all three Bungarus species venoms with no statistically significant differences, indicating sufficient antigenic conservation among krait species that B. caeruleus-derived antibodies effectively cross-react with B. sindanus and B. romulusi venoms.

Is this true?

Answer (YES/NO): NO